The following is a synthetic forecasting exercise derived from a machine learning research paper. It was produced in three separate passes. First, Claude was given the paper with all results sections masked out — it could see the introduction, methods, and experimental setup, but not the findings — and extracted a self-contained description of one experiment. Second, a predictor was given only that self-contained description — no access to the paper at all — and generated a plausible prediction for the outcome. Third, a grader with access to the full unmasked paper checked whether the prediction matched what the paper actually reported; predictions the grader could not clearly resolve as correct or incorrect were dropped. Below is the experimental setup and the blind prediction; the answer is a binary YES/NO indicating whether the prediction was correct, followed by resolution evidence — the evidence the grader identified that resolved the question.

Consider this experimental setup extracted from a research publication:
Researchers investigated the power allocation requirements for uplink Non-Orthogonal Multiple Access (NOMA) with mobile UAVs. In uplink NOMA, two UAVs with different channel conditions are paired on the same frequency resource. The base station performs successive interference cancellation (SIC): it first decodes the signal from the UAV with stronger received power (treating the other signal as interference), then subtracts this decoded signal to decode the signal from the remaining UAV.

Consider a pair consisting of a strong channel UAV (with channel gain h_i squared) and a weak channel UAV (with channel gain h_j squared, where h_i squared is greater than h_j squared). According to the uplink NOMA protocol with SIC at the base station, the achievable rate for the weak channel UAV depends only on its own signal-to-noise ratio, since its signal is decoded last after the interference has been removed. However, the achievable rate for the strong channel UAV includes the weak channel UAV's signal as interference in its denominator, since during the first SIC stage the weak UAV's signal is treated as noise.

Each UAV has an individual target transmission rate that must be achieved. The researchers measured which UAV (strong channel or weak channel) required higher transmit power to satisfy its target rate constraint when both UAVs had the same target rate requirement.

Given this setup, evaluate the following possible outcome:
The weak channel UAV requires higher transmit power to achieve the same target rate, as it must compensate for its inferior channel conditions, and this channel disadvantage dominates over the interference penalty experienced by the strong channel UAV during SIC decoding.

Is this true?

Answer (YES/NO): NO